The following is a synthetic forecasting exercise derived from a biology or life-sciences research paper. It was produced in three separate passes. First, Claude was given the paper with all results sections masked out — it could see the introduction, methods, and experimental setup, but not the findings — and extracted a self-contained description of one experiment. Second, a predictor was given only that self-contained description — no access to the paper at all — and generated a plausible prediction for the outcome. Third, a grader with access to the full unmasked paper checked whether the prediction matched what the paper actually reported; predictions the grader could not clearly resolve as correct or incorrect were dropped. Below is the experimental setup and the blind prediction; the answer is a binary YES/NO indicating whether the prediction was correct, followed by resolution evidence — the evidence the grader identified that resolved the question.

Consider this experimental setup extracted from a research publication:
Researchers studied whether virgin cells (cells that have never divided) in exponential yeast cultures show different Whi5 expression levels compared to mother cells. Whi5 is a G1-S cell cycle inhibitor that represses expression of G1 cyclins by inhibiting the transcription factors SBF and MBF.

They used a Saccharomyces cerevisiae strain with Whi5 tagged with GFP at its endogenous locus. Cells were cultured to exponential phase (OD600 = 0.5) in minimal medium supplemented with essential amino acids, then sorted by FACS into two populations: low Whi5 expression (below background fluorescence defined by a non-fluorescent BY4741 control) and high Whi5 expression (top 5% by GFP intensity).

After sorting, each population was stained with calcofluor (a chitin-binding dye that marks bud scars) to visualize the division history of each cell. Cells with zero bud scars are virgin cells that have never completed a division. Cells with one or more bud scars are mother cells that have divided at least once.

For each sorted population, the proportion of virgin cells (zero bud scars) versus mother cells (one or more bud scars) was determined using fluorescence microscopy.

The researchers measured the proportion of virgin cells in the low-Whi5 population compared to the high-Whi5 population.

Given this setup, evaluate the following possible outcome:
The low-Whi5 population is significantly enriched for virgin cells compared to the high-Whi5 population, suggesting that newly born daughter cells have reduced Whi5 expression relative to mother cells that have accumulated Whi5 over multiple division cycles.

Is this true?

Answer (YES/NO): YES